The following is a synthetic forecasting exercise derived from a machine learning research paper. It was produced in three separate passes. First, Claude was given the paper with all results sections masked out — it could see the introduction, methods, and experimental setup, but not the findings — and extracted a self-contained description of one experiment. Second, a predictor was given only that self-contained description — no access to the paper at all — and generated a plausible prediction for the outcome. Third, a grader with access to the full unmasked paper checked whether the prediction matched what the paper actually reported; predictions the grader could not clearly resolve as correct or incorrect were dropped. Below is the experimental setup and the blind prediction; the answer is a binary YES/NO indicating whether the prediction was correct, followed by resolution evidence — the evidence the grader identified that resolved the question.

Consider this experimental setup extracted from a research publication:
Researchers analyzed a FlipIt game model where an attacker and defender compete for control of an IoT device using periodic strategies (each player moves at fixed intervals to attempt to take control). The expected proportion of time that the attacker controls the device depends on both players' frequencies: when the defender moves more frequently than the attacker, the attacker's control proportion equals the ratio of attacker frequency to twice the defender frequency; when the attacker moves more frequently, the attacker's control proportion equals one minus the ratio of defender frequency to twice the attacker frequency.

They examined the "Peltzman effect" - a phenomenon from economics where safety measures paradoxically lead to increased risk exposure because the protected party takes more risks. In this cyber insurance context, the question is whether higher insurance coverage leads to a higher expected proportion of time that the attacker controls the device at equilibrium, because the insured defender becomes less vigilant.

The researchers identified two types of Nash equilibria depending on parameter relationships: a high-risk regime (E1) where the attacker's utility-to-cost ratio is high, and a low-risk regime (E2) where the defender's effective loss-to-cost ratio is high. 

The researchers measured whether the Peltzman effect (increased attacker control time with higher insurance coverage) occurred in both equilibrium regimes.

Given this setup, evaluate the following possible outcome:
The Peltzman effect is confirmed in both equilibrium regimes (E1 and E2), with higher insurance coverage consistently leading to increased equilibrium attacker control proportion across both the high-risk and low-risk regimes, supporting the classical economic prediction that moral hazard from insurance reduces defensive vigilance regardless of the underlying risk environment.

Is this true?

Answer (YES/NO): YES